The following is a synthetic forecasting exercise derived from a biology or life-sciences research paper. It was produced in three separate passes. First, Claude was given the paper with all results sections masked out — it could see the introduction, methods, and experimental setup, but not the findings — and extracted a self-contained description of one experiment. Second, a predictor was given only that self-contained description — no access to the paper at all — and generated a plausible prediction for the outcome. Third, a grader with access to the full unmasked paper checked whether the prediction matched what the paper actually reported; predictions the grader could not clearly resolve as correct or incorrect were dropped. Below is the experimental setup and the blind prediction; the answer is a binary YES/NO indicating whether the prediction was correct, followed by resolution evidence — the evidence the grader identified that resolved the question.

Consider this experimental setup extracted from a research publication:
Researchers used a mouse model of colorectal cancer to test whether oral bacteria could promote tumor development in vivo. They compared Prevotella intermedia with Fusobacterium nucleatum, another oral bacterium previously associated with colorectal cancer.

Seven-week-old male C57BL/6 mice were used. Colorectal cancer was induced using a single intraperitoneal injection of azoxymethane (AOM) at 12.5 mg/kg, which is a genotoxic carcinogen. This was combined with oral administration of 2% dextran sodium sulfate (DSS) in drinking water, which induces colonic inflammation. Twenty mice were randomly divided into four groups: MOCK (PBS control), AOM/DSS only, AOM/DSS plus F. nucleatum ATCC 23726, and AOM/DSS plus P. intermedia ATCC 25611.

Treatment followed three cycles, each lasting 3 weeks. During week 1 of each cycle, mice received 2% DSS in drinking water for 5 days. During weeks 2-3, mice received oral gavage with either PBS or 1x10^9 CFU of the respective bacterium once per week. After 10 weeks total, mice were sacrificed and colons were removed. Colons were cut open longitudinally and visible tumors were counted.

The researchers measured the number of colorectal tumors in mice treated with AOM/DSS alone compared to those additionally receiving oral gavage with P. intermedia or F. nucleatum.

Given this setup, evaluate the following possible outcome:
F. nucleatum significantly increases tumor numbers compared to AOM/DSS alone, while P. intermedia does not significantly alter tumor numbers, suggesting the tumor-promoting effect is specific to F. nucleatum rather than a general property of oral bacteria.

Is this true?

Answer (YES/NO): NO